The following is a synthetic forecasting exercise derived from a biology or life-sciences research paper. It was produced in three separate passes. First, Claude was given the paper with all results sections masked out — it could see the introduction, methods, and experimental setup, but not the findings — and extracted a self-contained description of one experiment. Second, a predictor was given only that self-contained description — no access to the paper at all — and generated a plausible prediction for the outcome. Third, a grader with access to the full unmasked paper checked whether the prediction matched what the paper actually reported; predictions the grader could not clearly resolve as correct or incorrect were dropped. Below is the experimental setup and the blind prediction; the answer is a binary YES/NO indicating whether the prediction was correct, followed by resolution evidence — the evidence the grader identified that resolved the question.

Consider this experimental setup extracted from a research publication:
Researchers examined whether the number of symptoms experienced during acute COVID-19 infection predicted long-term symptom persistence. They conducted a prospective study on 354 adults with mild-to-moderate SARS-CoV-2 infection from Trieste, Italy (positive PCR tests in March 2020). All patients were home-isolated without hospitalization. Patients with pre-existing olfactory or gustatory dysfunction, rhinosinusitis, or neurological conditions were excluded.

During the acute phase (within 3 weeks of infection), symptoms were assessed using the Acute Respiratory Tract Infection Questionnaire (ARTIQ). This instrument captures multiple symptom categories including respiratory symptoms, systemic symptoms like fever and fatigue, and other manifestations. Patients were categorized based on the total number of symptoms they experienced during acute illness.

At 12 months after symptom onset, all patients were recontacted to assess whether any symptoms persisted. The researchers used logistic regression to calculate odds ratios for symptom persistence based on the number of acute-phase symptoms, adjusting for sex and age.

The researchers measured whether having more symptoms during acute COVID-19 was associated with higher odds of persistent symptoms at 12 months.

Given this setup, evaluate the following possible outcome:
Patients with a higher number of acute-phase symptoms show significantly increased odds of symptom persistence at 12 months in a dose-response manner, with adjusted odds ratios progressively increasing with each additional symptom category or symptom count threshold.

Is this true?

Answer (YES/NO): YES